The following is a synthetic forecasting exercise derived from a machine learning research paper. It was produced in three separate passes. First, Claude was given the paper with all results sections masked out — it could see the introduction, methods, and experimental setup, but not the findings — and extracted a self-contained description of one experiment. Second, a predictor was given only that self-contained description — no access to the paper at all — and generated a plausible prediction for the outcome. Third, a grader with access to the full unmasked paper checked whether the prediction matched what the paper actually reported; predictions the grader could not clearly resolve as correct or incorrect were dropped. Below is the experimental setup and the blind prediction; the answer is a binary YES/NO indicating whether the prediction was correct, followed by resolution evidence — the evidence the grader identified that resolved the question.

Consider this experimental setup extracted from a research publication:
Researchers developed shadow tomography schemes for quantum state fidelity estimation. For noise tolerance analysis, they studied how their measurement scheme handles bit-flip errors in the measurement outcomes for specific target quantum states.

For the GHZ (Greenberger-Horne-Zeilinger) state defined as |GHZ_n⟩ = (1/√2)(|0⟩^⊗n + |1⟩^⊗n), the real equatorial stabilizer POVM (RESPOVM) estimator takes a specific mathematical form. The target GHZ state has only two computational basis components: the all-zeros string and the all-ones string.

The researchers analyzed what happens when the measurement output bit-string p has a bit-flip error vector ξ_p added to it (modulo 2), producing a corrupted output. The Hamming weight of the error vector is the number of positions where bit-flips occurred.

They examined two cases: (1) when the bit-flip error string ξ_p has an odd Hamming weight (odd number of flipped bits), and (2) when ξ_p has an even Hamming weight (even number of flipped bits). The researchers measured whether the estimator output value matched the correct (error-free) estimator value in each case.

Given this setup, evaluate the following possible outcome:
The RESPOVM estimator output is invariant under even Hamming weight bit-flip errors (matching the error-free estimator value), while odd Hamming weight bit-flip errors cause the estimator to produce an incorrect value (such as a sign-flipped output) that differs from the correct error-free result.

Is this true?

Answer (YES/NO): YES